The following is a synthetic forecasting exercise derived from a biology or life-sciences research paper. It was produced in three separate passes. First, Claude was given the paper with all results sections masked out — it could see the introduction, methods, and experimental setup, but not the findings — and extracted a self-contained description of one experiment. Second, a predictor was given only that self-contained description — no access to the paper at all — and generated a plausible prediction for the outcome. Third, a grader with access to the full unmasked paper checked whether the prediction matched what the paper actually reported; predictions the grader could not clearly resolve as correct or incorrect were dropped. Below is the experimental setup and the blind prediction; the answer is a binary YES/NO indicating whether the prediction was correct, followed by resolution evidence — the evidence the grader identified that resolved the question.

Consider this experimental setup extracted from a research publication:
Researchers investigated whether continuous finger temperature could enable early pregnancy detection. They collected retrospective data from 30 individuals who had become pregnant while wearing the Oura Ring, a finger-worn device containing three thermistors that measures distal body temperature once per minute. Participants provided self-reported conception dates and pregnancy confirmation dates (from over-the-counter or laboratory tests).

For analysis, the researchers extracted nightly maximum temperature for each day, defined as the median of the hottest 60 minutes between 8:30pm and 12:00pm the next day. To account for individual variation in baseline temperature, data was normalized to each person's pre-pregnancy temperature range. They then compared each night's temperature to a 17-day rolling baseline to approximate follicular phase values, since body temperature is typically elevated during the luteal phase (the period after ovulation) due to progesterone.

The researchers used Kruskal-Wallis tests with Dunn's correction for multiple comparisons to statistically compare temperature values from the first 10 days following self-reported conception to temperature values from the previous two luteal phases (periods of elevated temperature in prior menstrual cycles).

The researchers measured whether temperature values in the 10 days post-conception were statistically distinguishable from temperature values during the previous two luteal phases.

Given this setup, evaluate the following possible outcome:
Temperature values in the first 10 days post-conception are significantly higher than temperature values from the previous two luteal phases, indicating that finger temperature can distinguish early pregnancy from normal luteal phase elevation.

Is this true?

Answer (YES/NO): YES